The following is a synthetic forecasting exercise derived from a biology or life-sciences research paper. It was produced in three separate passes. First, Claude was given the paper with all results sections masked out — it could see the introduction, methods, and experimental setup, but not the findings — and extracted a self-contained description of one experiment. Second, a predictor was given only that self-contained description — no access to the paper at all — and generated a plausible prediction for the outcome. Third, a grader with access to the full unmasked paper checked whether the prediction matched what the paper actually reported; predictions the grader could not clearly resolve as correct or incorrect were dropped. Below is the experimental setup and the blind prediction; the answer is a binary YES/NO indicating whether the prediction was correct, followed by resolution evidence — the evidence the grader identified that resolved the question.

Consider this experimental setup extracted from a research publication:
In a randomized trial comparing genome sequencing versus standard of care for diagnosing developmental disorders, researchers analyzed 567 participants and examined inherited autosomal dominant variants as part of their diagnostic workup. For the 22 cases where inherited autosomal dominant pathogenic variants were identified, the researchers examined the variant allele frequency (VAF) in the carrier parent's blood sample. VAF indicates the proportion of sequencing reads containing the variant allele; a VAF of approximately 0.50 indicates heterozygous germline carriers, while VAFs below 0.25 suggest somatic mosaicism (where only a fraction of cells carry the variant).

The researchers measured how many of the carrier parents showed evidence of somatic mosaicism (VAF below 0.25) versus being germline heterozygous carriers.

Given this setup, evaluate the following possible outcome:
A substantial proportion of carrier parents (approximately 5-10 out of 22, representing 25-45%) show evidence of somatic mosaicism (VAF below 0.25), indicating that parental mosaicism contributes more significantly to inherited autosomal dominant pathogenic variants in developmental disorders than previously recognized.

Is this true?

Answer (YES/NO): NO